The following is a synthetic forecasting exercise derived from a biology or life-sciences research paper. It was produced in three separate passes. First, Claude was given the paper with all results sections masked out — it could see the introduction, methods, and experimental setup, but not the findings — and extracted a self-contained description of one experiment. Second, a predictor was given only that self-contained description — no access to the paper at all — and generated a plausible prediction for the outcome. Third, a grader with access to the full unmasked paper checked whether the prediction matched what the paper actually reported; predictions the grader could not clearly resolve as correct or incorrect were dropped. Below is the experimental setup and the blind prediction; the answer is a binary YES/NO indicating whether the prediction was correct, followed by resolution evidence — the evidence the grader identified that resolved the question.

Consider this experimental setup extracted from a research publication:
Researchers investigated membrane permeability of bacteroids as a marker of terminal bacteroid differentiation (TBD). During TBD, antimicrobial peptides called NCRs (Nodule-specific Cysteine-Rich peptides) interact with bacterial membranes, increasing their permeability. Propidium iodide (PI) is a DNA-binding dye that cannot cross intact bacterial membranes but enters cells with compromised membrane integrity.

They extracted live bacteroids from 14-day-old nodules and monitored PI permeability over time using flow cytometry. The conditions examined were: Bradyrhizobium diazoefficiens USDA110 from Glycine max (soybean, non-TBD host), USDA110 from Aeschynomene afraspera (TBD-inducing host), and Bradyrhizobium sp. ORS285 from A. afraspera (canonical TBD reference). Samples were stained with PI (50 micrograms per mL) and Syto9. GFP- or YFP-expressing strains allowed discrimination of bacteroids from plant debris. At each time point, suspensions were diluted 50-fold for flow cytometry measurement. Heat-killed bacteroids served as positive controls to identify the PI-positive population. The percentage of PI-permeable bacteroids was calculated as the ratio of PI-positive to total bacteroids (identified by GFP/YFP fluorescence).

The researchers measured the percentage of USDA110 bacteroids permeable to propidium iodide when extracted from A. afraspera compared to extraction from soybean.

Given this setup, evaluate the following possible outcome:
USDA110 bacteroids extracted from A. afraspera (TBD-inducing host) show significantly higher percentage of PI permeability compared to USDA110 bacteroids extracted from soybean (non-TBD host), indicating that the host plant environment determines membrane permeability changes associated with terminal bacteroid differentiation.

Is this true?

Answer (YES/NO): YES